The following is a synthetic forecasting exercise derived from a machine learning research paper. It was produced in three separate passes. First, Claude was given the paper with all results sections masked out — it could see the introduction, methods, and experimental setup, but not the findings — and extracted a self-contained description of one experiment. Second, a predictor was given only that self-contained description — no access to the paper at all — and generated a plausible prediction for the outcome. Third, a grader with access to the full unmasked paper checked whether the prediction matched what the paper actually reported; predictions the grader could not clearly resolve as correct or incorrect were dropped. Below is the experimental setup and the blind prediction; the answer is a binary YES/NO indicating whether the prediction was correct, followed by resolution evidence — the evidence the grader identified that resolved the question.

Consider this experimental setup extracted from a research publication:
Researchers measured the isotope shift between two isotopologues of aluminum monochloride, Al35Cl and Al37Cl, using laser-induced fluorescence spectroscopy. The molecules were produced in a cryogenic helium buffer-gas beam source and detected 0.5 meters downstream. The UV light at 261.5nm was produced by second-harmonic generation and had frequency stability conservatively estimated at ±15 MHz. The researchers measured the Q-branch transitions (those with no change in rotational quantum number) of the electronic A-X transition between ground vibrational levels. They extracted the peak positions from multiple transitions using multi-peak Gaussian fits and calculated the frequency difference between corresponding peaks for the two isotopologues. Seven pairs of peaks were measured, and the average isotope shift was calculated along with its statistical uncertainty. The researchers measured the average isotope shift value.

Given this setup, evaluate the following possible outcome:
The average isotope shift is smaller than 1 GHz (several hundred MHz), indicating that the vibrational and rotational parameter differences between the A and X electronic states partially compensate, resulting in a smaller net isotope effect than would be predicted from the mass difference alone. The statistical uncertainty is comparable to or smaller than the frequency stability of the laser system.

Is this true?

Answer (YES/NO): NO